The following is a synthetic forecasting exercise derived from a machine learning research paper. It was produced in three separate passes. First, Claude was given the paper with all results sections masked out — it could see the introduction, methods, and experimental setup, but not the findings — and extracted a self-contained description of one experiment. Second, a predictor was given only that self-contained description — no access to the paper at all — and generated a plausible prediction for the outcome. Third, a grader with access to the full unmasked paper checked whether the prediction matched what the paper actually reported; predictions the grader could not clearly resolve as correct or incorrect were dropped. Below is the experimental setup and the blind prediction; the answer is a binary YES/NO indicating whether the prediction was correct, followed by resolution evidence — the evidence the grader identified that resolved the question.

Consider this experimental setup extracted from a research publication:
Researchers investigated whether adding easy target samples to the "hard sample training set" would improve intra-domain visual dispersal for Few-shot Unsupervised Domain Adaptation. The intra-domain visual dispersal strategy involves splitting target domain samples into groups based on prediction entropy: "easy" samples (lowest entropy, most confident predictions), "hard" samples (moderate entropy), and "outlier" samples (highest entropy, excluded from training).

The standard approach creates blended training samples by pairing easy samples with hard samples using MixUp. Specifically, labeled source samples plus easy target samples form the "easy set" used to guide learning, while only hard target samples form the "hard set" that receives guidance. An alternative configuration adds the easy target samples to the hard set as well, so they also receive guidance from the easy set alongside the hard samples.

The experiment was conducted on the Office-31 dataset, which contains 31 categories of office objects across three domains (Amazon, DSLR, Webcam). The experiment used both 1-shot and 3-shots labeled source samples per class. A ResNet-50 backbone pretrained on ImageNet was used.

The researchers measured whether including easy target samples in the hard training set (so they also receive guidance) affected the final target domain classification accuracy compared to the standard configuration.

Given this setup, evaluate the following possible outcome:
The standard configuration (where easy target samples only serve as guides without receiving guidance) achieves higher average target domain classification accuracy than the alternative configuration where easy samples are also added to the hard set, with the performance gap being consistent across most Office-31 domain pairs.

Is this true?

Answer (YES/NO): NO